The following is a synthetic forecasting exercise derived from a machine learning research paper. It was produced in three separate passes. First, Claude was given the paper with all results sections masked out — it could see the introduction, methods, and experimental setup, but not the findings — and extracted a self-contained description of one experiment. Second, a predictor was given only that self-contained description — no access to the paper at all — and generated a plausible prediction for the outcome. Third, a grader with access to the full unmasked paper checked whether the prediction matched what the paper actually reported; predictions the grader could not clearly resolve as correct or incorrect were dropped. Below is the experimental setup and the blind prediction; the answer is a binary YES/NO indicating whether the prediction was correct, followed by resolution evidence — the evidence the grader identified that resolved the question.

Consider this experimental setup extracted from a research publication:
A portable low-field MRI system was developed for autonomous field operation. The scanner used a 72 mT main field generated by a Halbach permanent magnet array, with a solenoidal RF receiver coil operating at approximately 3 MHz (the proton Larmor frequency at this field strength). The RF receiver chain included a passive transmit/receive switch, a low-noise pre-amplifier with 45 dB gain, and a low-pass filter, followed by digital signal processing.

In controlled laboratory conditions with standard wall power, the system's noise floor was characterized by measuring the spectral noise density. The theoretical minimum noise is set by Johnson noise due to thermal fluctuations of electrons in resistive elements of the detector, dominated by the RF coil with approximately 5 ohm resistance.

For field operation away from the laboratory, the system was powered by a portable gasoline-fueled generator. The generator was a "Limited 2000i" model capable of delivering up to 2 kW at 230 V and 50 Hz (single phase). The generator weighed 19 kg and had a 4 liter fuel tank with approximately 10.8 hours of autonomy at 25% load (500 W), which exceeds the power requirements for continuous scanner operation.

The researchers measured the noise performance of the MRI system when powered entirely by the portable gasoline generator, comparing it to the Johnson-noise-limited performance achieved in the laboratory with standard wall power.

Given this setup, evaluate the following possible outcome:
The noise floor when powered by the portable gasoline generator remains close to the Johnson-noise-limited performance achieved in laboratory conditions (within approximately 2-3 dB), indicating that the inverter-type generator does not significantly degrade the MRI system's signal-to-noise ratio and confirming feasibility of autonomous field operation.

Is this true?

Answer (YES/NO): NO